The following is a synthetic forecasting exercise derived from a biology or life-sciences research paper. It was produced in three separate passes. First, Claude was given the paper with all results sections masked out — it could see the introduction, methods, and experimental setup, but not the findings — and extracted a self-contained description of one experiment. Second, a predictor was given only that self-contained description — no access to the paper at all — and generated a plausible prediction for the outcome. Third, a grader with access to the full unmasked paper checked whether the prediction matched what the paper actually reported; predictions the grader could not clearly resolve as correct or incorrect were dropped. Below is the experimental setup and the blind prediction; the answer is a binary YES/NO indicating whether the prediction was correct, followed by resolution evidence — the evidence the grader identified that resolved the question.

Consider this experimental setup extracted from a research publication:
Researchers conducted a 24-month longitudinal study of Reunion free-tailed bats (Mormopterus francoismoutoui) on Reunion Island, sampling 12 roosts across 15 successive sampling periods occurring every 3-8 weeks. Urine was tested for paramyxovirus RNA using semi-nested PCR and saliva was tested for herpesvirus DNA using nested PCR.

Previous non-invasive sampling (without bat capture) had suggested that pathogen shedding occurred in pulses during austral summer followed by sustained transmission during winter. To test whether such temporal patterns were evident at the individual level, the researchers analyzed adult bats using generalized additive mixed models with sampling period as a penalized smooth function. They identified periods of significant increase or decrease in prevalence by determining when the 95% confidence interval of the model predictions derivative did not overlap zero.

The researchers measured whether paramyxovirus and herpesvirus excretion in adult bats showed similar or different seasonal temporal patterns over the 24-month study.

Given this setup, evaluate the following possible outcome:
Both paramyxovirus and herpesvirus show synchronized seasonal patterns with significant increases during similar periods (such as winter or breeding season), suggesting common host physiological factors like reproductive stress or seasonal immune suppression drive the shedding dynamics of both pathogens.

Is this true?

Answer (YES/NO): YES